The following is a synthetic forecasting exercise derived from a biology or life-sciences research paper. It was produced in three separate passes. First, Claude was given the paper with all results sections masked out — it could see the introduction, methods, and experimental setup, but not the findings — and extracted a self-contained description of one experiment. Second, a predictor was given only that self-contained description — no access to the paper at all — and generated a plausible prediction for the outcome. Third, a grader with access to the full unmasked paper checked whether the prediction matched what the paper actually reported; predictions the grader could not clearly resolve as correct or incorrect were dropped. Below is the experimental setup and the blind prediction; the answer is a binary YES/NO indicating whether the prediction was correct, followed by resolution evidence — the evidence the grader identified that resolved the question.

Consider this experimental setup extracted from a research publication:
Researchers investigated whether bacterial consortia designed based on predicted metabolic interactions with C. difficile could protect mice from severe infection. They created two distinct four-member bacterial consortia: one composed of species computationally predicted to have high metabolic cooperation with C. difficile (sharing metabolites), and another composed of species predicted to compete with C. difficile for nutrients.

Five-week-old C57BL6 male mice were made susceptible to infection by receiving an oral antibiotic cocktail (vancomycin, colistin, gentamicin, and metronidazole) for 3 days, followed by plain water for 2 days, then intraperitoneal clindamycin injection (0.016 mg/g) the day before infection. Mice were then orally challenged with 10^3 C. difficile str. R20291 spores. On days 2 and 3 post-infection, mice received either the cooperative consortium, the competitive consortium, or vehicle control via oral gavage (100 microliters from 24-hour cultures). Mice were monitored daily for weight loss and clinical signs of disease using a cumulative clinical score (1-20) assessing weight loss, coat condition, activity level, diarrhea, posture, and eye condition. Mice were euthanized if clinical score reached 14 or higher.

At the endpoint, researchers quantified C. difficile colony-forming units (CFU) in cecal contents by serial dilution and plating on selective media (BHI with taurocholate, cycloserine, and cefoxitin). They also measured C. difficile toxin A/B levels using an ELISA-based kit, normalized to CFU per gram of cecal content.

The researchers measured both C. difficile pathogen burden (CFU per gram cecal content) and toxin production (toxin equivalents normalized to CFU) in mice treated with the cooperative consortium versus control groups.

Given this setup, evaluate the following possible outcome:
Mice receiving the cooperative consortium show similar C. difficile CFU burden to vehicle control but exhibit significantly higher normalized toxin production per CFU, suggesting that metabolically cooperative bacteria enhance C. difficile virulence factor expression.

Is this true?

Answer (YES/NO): NO